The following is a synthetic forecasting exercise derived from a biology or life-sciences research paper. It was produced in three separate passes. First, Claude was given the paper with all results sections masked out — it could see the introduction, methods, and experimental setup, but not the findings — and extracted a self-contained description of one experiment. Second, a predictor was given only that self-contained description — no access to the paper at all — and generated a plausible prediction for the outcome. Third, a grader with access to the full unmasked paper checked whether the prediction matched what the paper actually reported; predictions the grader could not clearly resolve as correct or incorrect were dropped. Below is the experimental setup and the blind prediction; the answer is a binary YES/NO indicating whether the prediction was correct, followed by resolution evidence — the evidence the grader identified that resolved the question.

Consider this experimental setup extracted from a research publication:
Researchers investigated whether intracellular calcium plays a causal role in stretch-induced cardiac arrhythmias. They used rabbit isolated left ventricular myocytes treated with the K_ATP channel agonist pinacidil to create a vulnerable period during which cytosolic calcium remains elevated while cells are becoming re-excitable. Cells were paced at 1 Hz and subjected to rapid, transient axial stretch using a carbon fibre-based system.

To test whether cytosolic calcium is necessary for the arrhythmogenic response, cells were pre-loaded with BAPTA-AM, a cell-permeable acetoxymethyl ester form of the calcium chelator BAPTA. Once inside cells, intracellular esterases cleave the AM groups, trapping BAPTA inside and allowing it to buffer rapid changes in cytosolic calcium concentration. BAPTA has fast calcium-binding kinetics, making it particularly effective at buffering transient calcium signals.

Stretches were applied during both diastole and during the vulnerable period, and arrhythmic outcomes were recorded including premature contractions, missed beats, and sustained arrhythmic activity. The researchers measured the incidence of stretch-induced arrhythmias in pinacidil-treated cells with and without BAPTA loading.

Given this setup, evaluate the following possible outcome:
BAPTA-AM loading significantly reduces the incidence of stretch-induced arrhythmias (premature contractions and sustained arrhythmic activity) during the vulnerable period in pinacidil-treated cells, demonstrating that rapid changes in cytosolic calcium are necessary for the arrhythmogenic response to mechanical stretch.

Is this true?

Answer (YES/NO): YES